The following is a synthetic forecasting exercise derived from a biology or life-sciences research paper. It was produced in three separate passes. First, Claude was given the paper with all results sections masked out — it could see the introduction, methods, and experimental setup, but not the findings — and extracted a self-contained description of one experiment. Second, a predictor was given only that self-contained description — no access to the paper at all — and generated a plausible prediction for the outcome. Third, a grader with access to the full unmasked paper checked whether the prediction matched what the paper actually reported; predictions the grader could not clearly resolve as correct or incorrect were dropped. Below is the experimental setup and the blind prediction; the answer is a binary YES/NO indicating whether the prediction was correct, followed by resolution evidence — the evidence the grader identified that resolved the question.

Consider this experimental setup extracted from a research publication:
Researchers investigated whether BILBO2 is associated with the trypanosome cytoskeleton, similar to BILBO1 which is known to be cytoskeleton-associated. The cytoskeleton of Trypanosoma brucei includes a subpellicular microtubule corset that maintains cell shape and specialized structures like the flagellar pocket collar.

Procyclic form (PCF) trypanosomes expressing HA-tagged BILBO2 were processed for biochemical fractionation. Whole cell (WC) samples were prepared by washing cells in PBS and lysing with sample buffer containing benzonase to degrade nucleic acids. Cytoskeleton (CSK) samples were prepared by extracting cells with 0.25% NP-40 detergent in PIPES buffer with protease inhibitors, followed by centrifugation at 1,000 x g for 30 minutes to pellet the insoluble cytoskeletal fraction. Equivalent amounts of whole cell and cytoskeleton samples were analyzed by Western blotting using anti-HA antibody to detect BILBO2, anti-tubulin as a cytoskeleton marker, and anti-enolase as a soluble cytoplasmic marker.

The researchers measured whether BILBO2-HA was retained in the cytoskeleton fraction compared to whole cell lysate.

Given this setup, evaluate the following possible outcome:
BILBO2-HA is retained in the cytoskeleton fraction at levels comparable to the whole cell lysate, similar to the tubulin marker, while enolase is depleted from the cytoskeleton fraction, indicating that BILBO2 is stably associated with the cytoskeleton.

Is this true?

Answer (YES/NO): YES